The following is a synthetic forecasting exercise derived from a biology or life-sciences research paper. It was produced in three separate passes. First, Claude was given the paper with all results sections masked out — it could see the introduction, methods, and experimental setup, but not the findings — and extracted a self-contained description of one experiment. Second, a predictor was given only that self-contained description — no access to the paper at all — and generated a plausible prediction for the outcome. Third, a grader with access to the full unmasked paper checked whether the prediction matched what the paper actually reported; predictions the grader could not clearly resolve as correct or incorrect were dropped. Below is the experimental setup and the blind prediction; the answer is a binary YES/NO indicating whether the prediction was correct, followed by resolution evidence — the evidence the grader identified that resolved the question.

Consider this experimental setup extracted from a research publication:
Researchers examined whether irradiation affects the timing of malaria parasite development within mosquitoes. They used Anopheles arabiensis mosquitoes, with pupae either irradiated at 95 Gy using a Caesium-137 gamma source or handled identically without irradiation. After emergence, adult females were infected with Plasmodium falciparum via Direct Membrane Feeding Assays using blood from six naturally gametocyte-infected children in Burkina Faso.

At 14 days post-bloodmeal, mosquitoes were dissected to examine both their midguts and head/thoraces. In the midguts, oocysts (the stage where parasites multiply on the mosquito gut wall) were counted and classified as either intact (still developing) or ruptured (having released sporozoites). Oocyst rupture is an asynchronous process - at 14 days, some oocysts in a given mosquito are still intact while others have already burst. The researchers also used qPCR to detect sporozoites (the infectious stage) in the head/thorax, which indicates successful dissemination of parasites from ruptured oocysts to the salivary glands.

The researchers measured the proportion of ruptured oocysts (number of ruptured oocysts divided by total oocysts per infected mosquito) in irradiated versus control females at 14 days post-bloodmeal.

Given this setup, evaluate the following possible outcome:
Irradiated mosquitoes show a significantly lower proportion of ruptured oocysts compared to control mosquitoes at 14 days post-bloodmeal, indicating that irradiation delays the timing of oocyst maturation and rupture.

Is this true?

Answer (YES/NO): NO